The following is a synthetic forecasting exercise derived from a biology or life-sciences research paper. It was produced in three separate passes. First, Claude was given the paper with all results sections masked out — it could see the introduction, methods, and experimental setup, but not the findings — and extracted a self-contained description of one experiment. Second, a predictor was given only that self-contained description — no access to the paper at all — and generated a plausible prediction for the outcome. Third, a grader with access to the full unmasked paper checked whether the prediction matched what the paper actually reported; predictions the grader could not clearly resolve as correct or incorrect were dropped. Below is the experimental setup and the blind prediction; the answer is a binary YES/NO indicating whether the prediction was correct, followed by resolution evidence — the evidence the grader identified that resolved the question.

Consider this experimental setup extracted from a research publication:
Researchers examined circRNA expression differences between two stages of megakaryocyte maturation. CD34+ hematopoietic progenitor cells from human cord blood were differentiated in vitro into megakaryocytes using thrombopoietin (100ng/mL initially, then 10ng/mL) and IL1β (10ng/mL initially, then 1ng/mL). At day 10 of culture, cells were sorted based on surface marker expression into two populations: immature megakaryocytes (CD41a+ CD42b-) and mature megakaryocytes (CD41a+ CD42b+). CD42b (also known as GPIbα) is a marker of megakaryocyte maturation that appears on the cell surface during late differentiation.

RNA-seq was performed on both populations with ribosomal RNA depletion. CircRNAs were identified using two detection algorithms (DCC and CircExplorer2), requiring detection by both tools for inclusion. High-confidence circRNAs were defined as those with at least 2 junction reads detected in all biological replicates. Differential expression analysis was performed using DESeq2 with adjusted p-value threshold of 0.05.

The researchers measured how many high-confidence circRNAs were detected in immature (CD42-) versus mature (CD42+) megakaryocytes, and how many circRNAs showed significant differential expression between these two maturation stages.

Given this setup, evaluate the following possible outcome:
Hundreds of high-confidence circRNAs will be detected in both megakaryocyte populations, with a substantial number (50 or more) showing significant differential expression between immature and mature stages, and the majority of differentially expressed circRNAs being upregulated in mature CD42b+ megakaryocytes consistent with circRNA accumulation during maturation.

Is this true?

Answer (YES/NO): YES